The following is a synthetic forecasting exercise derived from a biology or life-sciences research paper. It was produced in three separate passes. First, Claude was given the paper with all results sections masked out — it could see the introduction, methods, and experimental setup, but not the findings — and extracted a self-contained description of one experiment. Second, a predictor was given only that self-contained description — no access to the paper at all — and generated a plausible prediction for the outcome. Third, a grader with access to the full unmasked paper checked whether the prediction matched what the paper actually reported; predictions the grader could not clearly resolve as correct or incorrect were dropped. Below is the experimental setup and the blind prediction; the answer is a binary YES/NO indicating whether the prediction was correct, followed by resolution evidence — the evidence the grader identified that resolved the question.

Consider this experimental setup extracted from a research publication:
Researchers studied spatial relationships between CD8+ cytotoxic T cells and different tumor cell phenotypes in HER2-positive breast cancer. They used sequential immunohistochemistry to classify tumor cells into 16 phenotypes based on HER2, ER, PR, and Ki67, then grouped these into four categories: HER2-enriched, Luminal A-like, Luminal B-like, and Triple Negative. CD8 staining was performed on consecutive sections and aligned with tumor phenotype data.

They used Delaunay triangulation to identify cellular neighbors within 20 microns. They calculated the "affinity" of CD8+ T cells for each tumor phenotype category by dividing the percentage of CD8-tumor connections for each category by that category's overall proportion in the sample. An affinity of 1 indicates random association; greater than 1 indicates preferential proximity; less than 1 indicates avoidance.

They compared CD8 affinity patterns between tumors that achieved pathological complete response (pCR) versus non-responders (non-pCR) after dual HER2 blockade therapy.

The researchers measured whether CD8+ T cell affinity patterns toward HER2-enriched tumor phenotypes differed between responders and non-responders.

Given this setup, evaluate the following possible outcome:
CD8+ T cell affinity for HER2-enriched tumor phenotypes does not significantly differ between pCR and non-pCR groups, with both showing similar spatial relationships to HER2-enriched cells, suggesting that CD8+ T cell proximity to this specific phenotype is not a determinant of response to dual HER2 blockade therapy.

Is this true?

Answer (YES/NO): NO